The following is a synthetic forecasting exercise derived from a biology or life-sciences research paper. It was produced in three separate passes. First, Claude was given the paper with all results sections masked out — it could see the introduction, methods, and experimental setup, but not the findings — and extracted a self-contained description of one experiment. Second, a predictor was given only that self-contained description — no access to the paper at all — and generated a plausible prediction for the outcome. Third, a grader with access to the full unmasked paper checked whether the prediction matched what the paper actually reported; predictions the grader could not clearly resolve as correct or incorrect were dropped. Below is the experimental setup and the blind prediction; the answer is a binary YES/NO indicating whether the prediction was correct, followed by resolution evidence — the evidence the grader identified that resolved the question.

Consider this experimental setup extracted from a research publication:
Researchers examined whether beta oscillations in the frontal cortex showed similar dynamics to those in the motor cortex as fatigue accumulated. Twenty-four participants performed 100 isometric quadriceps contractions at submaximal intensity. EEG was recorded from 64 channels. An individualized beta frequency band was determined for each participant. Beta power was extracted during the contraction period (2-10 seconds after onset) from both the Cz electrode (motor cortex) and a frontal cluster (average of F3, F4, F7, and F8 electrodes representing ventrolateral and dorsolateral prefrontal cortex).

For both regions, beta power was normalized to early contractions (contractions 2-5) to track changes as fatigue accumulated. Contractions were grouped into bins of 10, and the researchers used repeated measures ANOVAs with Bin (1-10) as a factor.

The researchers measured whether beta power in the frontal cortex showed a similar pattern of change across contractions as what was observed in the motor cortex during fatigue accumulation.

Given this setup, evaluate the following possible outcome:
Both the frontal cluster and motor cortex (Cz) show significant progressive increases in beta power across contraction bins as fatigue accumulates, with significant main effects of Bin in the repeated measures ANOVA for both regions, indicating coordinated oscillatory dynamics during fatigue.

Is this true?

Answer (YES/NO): NO